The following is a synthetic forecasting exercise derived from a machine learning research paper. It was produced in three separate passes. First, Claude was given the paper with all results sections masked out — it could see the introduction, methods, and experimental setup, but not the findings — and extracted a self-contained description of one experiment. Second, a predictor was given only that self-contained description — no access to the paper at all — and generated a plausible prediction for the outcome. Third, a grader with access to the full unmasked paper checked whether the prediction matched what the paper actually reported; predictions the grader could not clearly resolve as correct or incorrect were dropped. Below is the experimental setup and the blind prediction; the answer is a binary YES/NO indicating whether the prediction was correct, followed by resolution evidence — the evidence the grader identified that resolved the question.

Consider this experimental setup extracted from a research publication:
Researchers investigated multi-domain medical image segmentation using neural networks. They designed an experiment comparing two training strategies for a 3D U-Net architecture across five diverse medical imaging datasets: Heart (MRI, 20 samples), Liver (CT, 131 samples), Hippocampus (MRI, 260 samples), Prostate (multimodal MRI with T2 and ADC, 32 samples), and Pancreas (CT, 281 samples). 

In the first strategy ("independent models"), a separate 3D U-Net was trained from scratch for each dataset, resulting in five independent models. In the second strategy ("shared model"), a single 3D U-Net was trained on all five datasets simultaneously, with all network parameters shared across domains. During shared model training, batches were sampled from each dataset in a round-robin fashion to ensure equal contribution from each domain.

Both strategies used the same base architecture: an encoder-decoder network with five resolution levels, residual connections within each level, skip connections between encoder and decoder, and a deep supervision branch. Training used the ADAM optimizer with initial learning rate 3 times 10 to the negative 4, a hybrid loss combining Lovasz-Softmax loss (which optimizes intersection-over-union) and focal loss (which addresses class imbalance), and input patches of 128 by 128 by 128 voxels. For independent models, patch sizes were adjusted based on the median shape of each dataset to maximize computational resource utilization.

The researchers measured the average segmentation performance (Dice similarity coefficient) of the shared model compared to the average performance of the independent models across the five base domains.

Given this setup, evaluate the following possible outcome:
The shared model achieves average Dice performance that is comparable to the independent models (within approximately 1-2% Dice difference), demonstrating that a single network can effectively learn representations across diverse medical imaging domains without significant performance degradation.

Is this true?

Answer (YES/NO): YES